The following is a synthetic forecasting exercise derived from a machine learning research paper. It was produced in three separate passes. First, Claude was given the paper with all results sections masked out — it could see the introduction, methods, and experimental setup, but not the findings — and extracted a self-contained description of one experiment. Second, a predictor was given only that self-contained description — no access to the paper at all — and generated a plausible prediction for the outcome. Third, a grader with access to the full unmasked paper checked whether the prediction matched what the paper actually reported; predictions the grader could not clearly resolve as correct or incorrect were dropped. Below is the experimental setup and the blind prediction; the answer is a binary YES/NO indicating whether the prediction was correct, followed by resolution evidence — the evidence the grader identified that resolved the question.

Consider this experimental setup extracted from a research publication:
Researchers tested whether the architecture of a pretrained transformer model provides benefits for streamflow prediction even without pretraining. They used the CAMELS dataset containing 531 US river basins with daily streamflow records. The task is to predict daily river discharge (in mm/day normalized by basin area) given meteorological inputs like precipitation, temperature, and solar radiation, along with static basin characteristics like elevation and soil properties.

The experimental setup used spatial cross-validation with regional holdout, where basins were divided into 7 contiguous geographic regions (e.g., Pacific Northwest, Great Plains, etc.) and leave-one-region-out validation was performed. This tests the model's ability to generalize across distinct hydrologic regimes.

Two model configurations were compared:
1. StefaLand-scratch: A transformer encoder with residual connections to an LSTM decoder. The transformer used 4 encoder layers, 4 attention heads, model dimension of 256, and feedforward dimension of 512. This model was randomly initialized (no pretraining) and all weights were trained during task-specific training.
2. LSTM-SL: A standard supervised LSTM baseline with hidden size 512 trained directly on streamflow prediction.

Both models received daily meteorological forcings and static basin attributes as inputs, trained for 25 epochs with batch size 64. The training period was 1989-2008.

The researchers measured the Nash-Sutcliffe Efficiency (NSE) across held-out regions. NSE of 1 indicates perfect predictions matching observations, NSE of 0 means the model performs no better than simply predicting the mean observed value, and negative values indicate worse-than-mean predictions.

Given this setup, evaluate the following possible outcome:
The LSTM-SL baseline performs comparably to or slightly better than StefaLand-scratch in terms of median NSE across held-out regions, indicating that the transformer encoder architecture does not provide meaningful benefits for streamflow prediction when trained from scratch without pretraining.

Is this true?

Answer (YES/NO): NO